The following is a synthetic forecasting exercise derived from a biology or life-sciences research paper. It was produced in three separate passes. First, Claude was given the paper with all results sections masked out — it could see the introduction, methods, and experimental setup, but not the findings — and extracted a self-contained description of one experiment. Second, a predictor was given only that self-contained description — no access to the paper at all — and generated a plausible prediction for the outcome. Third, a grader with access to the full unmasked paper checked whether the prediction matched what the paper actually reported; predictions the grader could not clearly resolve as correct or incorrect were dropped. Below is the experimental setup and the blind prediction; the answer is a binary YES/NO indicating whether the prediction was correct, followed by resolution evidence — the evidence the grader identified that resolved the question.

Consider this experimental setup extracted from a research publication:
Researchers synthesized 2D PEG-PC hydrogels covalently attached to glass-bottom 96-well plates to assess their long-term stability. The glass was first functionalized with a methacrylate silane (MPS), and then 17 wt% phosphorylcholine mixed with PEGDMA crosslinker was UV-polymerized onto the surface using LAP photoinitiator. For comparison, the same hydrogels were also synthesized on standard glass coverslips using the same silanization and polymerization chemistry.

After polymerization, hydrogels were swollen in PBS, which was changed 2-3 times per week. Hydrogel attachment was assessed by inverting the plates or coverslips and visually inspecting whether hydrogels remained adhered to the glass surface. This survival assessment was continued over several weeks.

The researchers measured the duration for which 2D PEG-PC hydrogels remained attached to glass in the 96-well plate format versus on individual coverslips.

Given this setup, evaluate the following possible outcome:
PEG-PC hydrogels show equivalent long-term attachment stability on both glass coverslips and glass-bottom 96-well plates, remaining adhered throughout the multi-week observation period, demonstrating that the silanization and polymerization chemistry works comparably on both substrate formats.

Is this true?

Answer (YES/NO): YES